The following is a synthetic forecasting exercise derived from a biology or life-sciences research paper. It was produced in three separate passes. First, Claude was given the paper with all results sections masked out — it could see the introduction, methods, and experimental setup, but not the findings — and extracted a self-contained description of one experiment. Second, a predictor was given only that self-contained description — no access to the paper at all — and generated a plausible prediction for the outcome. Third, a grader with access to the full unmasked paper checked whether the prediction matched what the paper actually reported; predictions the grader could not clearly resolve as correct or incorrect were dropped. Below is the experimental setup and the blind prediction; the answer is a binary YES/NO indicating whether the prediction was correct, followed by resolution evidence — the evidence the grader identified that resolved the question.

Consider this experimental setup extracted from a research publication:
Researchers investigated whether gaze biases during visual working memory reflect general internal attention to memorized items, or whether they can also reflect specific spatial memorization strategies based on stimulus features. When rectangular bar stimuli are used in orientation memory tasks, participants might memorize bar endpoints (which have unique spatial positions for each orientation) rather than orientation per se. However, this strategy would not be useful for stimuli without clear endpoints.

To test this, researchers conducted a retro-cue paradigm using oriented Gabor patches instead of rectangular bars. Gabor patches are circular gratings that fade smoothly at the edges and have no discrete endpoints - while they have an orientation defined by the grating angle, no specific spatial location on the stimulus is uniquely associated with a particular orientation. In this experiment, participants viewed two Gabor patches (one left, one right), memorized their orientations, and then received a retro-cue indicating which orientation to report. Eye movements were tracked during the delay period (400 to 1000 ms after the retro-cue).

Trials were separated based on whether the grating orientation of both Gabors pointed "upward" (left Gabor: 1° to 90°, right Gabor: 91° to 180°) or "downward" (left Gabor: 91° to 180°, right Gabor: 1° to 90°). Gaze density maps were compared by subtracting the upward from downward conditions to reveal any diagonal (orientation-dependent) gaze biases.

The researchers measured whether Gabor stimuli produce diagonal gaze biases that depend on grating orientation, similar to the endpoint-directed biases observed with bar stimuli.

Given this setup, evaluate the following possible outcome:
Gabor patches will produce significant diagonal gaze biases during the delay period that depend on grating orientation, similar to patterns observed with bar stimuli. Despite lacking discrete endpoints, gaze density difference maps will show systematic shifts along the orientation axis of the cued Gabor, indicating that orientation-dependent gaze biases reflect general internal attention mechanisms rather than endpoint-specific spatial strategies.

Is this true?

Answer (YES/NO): NO